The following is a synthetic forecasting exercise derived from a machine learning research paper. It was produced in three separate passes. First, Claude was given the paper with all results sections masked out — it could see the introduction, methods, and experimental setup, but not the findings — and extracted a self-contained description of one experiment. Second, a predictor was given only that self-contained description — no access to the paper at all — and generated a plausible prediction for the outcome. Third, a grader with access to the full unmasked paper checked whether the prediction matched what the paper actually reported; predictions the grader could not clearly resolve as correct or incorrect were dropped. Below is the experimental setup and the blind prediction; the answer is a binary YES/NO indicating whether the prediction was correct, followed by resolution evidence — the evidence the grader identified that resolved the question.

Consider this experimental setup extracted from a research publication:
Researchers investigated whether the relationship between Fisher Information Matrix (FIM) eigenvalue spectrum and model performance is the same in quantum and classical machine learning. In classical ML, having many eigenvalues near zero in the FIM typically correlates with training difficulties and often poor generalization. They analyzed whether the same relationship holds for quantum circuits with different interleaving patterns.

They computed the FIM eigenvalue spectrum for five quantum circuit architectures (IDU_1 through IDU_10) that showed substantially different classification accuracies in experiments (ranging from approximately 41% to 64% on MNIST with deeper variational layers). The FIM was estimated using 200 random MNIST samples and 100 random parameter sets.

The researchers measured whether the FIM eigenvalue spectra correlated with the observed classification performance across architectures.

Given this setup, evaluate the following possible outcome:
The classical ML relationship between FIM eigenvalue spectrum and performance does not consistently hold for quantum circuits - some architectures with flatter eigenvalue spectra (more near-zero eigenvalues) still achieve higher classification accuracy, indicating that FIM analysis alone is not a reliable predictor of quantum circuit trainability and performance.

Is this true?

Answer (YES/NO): NO